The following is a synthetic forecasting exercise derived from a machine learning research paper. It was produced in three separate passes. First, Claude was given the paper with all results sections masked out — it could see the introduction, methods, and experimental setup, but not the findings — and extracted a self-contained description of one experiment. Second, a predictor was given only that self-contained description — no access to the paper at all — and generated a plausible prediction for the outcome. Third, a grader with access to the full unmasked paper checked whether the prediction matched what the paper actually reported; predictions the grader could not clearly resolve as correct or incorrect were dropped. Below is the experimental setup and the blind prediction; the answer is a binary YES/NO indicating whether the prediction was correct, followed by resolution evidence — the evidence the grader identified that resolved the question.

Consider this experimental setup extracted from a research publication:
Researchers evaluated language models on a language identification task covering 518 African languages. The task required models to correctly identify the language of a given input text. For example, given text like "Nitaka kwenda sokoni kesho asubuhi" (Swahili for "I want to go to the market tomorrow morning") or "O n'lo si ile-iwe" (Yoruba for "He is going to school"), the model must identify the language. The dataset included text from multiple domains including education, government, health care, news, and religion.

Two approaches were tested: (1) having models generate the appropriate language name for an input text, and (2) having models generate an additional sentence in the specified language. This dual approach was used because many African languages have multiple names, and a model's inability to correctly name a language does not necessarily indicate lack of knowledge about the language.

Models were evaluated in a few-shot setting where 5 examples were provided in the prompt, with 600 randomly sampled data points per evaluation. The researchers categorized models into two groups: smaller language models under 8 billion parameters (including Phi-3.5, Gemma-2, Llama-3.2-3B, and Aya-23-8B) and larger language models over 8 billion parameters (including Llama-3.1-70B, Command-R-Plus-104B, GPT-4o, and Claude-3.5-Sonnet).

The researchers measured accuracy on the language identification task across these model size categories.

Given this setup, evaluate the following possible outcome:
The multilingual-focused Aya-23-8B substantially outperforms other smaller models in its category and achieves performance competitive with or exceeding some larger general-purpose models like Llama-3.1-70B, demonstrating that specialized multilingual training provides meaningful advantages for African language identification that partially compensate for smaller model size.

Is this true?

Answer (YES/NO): NO